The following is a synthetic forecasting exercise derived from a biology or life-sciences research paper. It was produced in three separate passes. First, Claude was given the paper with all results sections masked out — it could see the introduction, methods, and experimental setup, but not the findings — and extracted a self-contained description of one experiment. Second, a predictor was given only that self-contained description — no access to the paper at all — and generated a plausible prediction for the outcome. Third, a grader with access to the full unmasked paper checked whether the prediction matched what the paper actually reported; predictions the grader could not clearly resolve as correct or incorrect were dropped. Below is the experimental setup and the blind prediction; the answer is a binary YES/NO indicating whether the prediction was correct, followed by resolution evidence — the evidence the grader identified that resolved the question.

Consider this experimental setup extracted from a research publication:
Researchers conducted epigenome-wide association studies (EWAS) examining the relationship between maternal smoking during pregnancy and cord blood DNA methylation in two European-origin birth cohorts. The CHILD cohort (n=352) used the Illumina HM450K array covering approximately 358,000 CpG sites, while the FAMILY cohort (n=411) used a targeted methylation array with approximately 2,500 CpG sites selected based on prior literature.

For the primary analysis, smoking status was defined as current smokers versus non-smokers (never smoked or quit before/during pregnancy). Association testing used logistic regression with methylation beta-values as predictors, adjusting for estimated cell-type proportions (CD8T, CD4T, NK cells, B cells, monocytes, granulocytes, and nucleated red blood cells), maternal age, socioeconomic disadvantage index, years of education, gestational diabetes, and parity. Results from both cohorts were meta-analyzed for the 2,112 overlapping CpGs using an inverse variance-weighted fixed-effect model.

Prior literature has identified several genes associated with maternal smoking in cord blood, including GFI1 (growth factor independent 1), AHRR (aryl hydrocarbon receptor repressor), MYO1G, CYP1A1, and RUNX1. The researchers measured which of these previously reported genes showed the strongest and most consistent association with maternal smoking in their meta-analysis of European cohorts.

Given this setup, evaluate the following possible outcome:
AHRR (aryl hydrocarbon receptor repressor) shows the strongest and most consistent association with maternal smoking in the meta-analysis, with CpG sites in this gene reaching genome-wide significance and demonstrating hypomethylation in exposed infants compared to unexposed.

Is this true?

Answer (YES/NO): NO